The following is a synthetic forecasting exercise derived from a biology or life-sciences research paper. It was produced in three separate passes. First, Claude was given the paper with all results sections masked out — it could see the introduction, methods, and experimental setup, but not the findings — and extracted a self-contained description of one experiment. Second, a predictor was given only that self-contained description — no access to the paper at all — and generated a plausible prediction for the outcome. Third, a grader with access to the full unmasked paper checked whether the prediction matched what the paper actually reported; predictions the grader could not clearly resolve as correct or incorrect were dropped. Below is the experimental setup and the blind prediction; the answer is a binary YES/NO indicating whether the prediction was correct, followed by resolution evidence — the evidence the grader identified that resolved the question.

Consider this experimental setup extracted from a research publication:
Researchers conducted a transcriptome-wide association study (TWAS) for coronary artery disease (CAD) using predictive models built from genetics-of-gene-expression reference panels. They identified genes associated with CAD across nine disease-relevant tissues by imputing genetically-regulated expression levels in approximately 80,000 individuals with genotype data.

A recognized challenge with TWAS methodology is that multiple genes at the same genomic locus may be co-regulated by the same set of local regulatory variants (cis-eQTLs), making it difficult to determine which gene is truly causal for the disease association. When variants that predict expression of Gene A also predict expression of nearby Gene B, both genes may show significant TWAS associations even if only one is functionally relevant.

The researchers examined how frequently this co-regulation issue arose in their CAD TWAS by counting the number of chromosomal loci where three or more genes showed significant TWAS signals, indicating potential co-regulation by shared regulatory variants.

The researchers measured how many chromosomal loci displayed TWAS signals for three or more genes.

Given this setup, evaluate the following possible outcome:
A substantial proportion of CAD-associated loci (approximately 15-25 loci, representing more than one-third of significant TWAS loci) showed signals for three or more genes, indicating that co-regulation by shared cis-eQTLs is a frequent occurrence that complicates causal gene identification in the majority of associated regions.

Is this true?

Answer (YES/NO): NO